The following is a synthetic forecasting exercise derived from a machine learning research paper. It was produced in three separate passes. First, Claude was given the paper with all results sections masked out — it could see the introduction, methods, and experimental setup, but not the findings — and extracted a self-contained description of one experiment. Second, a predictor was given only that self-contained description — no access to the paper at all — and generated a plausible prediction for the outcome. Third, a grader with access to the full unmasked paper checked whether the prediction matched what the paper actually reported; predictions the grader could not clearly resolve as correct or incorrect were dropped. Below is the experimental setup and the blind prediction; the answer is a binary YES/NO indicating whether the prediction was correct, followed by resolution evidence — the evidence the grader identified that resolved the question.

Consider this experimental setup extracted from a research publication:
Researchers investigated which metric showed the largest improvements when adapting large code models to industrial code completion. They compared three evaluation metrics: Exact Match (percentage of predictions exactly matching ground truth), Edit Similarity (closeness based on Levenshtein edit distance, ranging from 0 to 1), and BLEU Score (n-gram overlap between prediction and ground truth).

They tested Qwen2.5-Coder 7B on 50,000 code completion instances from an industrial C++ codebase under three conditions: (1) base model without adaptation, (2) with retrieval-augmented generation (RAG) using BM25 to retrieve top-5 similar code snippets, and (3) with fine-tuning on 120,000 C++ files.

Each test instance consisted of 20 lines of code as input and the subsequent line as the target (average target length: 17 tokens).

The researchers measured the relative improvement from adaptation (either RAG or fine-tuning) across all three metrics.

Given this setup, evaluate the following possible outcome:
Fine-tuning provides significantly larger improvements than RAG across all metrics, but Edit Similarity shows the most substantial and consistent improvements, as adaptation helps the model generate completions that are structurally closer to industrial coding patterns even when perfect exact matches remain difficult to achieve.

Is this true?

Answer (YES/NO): NO